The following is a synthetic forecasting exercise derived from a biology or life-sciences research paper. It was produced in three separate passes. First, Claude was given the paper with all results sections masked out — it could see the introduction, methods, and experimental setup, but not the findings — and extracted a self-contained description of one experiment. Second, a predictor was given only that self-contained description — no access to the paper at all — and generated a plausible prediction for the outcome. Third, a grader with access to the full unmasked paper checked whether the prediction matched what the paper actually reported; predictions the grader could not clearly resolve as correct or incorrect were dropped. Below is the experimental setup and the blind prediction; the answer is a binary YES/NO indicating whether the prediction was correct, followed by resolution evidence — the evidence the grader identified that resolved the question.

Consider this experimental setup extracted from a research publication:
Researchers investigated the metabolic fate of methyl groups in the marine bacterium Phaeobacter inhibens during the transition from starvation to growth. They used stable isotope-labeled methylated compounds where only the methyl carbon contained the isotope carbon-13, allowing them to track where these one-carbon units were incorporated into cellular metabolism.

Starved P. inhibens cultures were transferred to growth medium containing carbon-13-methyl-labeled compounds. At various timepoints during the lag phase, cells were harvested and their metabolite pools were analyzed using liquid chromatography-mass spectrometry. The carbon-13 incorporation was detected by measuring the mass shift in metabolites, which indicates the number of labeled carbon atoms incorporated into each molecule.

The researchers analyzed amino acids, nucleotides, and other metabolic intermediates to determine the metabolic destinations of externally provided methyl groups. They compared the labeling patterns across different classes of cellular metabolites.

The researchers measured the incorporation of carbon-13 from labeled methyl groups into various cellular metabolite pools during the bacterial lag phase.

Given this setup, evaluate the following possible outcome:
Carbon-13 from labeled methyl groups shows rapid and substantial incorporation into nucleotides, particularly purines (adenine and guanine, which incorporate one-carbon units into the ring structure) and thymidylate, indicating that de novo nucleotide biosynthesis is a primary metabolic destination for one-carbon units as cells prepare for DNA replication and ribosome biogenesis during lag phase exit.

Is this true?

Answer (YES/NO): NO